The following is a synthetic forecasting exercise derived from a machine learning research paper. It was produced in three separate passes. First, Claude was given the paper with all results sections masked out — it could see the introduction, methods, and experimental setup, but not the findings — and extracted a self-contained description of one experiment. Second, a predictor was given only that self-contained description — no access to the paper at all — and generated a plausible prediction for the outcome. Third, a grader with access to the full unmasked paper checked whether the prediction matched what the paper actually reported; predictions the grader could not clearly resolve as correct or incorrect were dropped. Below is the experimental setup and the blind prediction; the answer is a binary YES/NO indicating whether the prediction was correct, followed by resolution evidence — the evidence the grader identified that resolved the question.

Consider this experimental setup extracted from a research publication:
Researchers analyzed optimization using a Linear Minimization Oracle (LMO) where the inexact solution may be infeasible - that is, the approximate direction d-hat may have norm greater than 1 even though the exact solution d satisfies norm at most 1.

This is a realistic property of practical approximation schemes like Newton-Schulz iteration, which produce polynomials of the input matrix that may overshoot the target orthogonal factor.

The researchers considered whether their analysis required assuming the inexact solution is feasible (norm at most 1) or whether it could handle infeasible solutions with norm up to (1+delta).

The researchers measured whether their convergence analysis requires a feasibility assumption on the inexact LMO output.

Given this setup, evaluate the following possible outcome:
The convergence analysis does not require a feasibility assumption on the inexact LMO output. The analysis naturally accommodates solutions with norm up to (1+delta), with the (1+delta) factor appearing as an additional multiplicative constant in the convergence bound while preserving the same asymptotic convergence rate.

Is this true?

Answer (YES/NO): YES